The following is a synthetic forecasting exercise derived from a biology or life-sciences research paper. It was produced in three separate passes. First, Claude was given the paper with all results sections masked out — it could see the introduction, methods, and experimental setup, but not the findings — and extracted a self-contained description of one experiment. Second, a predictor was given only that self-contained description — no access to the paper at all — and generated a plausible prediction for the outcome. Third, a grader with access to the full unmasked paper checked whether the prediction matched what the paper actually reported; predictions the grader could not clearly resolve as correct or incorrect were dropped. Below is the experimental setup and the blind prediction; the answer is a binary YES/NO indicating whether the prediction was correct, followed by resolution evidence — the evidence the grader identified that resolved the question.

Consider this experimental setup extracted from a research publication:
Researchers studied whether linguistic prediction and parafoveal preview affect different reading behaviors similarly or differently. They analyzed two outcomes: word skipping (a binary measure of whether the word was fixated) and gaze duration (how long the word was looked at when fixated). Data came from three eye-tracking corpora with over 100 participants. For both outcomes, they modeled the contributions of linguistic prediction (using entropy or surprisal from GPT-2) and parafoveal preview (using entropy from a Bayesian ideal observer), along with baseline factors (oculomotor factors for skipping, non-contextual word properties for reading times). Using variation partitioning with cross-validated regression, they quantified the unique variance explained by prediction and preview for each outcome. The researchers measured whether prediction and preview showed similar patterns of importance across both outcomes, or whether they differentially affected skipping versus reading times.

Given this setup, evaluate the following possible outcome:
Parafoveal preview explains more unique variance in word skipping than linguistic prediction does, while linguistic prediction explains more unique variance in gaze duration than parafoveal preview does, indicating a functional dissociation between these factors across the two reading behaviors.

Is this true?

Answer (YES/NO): NO